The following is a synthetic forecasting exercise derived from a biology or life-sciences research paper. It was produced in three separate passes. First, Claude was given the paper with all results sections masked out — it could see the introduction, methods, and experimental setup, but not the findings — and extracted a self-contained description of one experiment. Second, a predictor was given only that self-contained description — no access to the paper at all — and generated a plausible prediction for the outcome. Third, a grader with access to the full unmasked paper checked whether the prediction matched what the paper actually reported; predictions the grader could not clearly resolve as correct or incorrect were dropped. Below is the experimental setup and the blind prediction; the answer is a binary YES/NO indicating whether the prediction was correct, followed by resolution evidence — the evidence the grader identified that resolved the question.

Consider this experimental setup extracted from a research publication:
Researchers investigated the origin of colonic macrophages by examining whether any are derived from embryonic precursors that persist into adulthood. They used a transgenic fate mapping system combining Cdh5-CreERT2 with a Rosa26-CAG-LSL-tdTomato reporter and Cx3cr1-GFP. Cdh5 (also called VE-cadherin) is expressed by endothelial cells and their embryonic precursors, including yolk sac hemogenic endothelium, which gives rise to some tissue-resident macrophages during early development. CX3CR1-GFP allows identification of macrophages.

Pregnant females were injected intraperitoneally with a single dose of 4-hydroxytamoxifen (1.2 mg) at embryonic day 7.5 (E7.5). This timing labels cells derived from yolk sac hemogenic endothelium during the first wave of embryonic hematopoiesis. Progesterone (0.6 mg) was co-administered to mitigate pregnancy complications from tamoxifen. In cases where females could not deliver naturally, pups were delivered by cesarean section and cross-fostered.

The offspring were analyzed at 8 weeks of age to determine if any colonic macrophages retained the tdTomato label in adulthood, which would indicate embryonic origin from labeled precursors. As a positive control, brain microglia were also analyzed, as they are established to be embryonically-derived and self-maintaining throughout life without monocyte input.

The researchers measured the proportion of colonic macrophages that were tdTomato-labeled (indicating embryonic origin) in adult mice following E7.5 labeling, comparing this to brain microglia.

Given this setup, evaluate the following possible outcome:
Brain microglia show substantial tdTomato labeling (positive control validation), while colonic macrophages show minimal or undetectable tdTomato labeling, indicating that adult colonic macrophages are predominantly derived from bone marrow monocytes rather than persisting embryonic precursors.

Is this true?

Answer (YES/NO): NO